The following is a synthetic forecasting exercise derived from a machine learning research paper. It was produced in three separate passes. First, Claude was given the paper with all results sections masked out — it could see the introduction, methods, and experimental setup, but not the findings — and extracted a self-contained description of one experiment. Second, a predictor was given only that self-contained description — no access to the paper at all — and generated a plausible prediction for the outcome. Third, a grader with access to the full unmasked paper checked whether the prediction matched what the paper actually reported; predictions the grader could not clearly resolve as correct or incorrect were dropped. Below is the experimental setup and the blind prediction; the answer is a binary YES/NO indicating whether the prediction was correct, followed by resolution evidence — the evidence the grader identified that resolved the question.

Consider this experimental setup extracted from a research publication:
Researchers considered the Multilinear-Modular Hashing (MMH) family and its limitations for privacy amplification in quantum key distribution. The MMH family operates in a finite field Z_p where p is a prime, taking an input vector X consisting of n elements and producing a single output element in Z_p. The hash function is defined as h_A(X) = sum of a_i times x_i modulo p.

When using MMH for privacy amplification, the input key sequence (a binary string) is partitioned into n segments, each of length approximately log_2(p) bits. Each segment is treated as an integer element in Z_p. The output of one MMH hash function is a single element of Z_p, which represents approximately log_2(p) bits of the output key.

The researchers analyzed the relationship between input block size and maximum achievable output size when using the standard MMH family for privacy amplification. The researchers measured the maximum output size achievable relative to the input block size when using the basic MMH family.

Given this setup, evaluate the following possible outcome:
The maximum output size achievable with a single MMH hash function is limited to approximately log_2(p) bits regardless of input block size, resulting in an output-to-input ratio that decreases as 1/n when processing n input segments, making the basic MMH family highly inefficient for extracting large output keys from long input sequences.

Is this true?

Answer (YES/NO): YES